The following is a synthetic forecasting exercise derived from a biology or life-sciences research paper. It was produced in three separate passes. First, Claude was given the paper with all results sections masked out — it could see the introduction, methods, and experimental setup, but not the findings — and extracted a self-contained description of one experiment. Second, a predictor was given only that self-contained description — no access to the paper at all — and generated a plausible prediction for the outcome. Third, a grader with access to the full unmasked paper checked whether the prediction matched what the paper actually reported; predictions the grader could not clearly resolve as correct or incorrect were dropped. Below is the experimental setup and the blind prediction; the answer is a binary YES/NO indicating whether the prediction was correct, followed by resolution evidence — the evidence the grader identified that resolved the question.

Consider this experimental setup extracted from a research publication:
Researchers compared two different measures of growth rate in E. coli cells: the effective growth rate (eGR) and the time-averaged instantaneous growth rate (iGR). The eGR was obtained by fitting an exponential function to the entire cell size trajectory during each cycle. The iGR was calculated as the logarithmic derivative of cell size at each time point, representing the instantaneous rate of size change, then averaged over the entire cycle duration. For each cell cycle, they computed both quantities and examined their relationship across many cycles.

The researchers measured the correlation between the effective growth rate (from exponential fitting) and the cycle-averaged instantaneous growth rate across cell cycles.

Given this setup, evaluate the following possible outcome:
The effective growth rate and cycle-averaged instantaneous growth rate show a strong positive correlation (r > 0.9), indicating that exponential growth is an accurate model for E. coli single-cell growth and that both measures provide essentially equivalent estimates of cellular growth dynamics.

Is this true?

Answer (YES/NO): NO